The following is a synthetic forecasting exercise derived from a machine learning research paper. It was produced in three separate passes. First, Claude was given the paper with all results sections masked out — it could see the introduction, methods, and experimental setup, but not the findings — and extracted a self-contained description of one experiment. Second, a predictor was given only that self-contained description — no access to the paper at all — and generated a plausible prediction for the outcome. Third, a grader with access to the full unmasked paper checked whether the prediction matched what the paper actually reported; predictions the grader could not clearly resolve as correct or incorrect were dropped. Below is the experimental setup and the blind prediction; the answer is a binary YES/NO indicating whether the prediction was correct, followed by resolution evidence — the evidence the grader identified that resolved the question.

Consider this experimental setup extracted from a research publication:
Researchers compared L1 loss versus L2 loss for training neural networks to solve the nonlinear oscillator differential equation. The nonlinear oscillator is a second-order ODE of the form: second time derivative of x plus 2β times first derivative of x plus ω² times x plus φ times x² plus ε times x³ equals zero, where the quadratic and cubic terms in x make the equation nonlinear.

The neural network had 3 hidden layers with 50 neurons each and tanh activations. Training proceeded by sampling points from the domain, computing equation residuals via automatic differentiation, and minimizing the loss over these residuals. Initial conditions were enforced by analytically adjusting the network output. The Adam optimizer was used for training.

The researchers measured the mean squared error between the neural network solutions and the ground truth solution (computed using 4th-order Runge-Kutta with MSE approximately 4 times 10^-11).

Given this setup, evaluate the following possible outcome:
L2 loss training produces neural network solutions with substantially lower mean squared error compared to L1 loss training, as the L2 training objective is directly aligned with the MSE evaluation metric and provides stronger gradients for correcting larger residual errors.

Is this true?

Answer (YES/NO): YES